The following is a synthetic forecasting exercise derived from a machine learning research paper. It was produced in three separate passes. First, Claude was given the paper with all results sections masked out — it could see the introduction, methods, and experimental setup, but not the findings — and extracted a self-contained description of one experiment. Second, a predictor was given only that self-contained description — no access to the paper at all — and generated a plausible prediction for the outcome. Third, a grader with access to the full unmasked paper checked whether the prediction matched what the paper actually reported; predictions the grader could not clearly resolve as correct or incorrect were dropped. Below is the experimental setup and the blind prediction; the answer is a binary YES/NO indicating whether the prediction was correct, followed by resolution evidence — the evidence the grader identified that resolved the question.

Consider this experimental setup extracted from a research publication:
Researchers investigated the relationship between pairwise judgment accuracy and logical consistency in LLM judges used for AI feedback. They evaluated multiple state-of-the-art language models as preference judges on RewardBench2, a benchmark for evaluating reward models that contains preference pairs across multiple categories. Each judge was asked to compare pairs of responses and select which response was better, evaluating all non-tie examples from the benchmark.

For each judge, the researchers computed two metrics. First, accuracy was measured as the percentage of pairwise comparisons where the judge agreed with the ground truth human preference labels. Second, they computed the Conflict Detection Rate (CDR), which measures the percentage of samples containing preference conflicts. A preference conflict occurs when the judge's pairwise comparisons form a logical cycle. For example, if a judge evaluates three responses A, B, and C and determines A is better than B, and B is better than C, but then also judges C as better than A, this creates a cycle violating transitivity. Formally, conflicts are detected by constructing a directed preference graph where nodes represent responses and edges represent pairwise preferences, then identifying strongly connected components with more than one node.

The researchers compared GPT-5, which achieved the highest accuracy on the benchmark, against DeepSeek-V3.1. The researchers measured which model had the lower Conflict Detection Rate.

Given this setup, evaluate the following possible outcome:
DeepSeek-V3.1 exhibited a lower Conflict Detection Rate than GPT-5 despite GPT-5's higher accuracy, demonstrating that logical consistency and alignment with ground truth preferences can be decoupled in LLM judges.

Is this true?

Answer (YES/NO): YES